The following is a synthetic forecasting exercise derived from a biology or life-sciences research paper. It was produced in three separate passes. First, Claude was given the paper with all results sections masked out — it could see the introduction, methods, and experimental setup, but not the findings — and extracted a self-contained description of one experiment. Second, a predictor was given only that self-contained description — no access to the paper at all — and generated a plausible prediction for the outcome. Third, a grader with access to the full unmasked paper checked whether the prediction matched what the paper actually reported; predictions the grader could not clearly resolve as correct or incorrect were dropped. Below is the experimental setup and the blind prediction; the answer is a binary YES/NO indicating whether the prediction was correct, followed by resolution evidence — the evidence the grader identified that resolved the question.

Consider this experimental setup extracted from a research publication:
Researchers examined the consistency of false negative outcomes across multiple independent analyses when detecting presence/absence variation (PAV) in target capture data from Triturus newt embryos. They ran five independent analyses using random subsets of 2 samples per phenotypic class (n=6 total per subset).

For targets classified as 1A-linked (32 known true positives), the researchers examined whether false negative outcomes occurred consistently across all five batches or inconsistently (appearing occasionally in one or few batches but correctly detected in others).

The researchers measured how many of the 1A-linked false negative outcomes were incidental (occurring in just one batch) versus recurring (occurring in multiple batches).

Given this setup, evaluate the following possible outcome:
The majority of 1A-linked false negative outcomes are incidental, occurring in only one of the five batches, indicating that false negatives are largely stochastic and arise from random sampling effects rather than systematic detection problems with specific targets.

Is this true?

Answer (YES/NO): YES